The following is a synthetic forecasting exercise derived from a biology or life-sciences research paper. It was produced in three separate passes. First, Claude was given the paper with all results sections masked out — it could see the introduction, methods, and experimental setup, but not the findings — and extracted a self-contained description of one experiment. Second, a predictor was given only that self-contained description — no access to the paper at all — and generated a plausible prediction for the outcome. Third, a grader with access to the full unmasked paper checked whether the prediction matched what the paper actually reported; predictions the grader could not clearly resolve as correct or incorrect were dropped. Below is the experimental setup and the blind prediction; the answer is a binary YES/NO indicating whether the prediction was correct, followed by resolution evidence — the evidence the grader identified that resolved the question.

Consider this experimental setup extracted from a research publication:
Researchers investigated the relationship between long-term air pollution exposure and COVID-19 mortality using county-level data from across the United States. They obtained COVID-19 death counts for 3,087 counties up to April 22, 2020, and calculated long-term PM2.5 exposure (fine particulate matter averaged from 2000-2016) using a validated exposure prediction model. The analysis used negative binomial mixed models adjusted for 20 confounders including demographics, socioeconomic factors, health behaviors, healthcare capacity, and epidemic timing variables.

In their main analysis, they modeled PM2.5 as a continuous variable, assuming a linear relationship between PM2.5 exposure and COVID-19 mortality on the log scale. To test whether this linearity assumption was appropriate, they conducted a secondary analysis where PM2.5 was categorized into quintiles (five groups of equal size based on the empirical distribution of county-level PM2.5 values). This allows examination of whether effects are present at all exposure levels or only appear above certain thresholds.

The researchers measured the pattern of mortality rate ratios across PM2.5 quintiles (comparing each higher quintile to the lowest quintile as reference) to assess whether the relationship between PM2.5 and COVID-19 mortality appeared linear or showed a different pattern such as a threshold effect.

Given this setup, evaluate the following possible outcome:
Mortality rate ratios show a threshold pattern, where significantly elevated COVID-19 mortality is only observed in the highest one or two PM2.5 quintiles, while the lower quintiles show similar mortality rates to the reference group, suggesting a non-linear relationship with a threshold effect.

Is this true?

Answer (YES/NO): NO